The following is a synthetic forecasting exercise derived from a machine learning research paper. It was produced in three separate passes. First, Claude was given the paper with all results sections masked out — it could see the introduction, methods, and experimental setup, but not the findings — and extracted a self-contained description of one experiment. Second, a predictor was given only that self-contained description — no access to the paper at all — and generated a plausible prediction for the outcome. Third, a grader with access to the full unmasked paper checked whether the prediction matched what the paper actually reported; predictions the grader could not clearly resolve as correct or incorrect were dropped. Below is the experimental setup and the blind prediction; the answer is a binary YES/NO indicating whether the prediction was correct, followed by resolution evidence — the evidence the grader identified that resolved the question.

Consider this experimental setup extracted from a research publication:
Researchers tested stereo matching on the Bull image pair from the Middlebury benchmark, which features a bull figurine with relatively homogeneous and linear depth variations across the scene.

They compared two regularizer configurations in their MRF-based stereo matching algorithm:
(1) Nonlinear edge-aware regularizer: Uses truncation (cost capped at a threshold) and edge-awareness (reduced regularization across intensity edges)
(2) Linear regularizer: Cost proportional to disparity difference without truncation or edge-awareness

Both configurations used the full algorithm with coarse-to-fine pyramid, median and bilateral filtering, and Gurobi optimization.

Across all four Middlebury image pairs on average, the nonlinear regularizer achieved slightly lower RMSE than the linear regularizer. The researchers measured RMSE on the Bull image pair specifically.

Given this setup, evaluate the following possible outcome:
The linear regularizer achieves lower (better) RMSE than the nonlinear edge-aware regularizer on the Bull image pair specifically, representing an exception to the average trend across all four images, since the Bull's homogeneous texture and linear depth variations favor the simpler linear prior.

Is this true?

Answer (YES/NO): YES